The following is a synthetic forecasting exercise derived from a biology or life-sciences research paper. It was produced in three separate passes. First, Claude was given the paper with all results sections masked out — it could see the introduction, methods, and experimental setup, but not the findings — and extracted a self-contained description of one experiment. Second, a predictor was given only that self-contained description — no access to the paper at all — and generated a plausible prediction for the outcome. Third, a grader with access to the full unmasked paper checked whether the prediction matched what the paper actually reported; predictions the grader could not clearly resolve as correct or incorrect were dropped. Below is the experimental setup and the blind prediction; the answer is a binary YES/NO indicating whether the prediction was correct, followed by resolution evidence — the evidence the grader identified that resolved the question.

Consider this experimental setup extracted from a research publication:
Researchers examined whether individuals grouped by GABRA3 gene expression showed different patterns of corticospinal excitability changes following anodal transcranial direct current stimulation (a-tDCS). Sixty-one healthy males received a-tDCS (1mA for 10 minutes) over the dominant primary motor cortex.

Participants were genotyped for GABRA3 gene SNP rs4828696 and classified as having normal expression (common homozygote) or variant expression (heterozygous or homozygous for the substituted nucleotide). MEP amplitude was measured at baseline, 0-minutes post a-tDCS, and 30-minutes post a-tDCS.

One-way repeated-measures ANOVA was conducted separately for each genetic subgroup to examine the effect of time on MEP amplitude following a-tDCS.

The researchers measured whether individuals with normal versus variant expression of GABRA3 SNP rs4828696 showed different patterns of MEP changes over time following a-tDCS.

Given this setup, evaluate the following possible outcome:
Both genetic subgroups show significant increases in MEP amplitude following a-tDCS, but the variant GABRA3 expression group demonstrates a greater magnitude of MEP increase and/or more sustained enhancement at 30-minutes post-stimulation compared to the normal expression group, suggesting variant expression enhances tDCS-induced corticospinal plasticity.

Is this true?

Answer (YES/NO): NO